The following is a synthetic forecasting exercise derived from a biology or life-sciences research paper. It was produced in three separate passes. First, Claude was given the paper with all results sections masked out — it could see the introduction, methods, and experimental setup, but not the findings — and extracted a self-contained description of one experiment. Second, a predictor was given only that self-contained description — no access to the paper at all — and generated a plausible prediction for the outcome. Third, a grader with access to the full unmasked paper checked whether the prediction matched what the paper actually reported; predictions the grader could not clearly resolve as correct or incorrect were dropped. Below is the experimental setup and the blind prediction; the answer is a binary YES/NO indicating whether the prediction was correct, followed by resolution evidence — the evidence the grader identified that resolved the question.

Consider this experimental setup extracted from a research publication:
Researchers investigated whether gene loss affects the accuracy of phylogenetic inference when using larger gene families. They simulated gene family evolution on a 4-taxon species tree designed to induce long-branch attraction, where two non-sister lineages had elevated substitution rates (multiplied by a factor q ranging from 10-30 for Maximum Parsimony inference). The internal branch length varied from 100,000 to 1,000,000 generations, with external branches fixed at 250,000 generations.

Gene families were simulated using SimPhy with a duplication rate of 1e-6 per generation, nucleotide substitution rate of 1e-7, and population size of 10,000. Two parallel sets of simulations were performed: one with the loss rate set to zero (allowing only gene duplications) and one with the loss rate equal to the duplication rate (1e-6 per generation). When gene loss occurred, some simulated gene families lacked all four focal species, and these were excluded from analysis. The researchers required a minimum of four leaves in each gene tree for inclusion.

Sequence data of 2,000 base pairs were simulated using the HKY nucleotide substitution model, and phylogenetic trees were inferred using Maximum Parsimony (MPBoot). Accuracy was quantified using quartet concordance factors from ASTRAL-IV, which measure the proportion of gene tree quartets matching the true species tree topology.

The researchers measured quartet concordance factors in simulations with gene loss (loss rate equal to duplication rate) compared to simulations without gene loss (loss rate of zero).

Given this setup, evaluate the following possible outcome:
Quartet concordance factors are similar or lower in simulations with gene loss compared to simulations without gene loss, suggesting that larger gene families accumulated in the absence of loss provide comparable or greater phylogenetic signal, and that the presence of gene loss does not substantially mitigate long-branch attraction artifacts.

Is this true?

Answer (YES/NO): YES